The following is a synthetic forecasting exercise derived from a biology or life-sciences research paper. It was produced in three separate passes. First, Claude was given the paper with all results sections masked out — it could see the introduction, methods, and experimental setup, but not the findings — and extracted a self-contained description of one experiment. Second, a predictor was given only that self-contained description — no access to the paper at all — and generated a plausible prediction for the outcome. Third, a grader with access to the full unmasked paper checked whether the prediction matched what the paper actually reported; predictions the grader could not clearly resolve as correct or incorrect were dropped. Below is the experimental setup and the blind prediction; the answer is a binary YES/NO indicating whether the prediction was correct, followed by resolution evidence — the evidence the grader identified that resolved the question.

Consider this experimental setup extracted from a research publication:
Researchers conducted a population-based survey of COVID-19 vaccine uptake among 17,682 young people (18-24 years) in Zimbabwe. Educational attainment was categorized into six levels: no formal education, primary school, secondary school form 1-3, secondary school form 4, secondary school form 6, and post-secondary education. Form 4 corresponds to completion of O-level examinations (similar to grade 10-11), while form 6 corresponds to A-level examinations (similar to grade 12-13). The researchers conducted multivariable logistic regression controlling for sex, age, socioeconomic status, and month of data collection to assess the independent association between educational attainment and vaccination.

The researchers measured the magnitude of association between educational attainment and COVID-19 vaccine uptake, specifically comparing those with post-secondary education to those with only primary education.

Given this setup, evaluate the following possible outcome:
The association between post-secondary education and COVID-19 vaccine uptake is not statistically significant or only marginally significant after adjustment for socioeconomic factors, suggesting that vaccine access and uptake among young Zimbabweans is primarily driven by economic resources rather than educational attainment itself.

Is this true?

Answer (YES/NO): NO